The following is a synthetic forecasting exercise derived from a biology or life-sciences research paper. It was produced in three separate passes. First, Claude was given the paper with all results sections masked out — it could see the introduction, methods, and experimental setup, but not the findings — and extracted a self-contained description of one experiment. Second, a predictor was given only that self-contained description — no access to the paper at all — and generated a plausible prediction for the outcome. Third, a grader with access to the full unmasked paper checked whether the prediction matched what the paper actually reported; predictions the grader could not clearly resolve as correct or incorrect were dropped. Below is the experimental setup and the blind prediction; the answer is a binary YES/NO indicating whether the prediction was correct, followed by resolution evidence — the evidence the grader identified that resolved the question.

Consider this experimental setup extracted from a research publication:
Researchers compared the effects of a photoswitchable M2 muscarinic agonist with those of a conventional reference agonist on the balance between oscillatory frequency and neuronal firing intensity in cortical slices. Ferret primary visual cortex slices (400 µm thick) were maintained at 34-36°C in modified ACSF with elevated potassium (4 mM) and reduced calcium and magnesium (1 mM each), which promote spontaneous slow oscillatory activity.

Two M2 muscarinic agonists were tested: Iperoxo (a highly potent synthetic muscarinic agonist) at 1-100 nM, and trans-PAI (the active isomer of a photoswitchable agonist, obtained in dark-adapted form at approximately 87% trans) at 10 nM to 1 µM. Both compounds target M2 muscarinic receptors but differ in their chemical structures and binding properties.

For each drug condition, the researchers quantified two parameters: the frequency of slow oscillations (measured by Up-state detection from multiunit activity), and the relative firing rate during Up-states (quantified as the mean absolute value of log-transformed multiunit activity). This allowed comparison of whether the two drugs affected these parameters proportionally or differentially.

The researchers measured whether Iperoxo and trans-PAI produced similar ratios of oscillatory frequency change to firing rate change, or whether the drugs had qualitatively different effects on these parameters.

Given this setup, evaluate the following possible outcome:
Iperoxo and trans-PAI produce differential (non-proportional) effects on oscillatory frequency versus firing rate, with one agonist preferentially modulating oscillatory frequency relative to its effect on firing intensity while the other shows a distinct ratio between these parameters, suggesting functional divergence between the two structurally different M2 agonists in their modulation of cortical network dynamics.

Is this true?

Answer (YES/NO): YES